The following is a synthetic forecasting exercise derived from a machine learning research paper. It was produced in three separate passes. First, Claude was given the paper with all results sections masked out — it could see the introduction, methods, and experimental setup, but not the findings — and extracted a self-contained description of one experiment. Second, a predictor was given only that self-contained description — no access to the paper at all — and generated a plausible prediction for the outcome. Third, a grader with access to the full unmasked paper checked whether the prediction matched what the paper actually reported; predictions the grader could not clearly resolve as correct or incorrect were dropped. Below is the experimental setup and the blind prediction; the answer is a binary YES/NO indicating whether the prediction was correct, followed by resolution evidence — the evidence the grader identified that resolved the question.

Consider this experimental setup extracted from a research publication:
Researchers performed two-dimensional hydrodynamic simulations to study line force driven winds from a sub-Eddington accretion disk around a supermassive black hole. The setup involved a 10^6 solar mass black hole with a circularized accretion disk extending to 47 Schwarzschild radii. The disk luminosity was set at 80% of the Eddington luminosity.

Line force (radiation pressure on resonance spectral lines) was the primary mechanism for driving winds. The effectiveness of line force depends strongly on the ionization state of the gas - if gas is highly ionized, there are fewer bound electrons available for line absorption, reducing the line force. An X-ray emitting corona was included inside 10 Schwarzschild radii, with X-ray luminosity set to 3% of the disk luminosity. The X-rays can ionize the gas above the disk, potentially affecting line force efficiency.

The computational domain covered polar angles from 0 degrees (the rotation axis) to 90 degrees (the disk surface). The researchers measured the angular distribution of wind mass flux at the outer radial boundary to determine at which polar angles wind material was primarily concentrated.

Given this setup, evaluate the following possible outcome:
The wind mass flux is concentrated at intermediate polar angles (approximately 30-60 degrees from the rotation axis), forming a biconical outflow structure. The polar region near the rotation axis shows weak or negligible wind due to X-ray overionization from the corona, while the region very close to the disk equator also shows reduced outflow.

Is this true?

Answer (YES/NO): NO